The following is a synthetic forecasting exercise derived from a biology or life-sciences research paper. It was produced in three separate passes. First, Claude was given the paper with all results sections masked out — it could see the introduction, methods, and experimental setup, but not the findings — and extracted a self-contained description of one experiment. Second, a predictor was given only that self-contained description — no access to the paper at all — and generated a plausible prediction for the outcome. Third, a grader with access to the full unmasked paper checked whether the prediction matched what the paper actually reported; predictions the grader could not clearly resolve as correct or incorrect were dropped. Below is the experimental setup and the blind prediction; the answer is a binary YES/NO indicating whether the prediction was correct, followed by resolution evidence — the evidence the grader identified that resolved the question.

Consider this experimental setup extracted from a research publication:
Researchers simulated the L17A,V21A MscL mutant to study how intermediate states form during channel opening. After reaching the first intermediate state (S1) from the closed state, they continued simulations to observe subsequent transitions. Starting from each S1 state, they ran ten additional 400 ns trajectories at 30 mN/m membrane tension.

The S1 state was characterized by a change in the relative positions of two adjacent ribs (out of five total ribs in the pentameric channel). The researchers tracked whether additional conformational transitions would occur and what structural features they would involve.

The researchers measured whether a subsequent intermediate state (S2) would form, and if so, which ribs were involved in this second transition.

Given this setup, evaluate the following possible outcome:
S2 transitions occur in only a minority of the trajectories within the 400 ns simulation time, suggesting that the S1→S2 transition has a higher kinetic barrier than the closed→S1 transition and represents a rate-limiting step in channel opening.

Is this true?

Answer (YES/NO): NO